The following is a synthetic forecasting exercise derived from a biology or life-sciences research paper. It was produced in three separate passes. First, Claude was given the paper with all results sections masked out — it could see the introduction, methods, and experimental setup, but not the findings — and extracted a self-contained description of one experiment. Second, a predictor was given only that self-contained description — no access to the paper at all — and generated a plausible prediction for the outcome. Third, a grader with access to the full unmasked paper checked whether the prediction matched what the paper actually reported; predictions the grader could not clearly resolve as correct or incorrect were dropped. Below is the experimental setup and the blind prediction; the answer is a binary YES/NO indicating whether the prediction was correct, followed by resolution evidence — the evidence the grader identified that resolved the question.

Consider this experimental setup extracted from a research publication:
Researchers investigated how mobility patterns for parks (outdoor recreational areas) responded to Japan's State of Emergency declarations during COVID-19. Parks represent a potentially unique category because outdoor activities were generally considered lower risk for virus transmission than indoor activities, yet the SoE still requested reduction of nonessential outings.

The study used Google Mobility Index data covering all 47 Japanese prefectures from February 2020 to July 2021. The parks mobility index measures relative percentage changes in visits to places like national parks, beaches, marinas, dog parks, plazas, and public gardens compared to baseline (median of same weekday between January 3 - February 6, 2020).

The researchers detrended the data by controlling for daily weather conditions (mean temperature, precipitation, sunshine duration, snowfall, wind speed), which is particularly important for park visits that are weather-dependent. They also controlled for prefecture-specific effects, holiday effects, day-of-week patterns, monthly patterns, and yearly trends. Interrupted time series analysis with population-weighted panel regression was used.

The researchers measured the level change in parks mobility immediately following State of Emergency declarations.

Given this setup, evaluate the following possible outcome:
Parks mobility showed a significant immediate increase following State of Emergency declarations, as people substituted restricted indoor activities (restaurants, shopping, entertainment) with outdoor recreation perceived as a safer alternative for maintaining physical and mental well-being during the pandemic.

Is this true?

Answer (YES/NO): NO